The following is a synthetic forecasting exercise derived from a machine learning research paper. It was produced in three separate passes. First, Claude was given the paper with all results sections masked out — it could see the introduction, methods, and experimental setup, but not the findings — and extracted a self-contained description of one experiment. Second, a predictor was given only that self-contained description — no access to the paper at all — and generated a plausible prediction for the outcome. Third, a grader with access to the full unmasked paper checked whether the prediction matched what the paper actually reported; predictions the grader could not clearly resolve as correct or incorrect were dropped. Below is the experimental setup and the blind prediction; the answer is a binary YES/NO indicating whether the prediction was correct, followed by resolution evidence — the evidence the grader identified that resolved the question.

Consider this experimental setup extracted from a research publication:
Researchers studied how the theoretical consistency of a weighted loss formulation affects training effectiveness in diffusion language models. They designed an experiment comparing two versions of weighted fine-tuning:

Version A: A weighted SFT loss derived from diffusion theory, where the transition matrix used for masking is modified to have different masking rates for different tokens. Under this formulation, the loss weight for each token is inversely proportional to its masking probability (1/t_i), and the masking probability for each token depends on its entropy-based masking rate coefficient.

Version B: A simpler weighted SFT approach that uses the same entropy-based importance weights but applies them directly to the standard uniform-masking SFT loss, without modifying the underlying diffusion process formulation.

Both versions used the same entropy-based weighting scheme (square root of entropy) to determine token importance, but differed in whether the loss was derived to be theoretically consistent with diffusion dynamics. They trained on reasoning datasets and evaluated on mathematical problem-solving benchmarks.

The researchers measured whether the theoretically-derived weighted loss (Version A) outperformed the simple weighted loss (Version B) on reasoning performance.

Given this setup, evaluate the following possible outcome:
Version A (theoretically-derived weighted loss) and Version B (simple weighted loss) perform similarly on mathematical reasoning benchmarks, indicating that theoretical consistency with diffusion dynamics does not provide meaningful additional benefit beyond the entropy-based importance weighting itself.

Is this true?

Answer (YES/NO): NO